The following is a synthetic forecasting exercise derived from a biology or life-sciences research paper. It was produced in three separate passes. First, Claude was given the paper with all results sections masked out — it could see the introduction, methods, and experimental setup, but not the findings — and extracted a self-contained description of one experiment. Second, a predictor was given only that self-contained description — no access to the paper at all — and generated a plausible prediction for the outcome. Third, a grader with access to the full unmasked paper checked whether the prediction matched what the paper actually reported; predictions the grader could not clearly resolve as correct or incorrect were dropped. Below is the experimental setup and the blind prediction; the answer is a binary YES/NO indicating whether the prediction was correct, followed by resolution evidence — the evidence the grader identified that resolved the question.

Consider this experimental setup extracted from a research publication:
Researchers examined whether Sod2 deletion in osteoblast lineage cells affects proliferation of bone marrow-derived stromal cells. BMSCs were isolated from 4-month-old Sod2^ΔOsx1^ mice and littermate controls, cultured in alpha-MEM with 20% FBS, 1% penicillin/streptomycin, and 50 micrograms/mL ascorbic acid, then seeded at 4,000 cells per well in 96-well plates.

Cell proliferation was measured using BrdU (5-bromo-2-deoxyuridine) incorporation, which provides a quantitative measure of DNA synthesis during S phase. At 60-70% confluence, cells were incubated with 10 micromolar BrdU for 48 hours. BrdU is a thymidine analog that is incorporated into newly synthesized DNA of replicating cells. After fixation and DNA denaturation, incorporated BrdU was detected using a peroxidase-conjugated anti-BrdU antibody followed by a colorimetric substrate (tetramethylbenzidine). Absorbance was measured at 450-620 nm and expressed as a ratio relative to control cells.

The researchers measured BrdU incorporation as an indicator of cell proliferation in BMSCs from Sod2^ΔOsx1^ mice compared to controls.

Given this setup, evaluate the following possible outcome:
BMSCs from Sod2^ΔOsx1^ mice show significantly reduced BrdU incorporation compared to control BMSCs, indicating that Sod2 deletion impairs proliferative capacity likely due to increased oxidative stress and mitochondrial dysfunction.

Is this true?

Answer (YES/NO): YES